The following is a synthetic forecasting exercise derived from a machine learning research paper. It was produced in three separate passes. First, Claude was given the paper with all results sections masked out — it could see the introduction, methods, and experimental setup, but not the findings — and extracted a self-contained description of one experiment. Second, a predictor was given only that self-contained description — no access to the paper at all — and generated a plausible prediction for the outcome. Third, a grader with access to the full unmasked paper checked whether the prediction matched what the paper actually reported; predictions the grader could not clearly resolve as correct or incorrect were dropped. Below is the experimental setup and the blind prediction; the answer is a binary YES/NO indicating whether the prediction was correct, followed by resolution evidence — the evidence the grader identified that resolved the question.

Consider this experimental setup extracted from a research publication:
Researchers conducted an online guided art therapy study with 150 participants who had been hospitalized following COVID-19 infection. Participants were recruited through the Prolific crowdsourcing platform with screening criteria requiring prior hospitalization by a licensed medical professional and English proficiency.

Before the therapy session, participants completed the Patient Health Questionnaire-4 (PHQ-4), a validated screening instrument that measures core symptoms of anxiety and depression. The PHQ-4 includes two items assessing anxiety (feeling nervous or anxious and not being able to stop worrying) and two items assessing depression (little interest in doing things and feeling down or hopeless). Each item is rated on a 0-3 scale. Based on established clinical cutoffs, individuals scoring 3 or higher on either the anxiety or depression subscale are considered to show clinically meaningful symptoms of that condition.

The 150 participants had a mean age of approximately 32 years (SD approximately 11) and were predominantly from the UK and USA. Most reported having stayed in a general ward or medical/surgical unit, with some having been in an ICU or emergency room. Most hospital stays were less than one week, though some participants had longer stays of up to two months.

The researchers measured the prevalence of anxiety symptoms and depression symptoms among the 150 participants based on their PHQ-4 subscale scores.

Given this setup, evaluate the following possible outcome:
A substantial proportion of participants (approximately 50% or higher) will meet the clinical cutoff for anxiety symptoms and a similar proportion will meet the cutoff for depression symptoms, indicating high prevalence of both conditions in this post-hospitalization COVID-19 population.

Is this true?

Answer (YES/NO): YES